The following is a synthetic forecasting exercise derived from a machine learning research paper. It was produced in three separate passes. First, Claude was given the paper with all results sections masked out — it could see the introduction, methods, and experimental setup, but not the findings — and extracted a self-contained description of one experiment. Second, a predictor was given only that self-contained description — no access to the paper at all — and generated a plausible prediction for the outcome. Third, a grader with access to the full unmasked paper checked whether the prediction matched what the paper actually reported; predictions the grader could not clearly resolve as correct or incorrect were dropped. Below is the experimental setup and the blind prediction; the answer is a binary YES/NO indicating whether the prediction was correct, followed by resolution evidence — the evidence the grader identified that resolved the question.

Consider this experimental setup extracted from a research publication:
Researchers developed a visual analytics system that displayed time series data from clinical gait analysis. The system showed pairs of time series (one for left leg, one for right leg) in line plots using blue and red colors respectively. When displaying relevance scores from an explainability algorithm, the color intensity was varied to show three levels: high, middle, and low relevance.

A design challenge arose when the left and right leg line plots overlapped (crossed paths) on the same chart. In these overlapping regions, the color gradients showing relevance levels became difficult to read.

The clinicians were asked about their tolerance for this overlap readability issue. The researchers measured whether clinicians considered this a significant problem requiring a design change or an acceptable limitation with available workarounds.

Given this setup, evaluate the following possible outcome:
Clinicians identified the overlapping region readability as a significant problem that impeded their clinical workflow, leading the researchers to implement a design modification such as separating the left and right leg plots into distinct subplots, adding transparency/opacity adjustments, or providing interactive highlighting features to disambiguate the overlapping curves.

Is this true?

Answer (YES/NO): NO